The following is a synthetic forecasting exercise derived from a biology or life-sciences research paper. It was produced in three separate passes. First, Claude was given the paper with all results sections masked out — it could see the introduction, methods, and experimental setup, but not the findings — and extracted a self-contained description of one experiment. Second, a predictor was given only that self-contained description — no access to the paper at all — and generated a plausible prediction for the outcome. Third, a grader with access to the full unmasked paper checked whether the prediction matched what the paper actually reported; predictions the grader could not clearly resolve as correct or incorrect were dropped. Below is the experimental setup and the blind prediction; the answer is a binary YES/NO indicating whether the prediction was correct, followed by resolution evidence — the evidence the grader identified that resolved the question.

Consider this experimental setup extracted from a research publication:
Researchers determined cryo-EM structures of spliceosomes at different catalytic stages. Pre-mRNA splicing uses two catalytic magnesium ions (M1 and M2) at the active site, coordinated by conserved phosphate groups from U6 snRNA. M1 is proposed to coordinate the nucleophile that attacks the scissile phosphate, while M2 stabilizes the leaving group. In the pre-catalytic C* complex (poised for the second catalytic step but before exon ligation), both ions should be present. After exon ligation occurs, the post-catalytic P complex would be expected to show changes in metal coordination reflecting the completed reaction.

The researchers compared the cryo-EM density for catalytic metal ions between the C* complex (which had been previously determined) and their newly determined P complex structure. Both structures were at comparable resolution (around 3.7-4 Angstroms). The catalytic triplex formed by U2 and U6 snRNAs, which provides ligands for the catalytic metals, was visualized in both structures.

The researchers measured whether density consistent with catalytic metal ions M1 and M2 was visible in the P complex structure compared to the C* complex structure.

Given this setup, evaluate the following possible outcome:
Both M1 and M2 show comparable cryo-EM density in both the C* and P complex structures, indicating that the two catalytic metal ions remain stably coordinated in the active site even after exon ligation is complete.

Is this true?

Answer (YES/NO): NO